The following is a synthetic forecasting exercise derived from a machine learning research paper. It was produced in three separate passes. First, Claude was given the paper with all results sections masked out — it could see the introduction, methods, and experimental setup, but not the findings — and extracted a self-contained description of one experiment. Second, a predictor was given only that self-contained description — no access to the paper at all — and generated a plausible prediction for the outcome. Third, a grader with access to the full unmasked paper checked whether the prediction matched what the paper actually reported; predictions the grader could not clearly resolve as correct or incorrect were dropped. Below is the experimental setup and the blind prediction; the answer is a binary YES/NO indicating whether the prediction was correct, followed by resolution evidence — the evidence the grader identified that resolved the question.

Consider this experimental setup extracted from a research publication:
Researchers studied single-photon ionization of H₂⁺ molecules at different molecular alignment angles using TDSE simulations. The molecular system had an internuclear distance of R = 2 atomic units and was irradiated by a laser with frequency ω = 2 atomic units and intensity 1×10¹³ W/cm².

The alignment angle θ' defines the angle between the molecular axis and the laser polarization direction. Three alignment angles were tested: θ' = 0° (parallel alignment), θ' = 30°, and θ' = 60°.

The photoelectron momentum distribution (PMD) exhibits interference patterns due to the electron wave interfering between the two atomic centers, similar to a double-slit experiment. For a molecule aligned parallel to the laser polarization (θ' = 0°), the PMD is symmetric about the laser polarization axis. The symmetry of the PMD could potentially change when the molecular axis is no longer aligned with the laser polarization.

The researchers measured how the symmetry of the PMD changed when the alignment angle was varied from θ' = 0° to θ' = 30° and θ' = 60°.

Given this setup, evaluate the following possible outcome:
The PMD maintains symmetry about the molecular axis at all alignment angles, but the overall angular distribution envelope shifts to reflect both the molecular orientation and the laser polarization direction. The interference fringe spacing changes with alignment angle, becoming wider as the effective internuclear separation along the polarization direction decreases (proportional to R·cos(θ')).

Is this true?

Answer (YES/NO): NO